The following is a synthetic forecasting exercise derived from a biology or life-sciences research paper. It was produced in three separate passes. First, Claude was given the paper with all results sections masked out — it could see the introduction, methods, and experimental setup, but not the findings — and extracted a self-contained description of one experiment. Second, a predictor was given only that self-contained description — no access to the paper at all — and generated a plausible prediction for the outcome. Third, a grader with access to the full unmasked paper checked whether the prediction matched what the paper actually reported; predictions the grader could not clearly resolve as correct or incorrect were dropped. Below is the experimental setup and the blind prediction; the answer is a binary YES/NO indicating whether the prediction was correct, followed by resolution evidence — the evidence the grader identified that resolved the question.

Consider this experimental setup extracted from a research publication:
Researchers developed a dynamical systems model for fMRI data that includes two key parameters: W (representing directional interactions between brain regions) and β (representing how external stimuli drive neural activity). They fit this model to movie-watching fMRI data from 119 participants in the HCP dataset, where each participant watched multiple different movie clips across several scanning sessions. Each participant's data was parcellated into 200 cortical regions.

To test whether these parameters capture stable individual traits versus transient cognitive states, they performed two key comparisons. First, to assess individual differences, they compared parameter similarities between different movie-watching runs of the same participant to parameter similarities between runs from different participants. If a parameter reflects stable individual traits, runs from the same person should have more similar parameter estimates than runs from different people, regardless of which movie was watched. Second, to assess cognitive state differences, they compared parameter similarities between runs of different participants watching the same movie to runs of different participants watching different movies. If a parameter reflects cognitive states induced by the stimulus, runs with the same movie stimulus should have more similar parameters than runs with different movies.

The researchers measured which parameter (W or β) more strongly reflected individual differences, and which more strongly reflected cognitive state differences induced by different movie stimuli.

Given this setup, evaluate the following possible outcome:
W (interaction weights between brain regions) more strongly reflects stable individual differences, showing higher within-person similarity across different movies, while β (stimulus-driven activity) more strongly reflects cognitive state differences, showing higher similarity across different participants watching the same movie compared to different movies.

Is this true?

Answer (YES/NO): YES